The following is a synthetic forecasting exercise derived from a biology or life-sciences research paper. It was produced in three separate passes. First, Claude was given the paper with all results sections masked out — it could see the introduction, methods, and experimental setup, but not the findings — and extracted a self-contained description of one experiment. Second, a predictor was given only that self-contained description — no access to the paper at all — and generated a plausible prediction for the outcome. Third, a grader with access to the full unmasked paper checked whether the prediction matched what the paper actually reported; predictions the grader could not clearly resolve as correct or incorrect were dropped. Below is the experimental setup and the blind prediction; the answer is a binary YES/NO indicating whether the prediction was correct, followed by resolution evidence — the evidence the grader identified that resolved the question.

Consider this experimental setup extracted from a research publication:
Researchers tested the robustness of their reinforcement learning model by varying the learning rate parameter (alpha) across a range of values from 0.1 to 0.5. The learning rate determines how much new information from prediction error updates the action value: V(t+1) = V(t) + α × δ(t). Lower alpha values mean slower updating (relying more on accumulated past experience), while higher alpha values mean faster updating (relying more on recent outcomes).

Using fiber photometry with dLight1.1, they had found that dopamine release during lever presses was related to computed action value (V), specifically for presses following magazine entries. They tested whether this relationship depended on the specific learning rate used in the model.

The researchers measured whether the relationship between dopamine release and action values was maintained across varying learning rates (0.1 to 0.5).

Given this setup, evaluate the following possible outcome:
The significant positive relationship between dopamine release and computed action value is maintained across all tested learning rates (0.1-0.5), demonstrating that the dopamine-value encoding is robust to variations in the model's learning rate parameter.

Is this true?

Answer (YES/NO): YES